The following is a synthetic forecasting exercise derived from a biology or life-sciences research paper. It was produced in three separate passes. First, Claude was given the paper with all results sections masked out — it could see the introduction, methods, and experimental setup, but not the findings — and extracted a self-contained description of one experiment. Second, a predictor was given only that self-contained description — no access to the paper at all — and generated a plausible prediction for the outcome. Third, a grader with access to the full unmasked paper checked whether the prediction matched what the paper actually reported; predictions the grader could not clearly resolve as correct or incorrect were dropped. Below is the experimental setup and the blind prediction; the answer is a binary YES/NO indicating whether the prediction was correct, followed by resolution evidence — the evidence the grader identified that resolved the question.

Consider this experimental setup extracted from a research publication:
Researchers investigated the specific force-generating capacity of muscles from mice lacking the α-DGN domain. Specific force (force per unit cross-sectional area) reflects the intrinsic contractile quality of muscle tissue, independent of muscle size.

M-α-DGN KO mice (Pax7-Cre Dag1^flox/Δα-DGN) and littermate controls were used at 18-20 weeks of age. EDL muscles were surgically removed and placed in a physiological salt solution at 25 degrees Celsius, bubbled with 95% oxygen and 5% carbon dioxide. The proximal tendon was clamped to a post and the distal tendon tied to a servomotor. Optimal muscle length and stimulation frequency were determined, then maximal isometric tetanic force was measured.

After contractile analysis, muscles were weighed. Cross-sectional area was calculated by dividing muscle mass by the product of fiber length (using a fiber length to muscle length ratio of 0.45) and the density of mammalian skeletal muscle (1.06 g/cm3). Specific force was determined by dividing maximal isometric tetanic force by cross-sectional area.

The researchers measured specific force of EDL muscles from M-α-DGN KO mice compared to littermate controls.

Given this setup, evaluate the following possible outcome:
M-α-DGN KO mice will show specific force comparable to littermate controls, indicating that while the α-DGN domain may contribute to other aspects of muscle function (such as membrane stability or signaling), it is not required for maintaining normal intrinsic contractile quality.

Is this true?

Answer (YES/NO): YES